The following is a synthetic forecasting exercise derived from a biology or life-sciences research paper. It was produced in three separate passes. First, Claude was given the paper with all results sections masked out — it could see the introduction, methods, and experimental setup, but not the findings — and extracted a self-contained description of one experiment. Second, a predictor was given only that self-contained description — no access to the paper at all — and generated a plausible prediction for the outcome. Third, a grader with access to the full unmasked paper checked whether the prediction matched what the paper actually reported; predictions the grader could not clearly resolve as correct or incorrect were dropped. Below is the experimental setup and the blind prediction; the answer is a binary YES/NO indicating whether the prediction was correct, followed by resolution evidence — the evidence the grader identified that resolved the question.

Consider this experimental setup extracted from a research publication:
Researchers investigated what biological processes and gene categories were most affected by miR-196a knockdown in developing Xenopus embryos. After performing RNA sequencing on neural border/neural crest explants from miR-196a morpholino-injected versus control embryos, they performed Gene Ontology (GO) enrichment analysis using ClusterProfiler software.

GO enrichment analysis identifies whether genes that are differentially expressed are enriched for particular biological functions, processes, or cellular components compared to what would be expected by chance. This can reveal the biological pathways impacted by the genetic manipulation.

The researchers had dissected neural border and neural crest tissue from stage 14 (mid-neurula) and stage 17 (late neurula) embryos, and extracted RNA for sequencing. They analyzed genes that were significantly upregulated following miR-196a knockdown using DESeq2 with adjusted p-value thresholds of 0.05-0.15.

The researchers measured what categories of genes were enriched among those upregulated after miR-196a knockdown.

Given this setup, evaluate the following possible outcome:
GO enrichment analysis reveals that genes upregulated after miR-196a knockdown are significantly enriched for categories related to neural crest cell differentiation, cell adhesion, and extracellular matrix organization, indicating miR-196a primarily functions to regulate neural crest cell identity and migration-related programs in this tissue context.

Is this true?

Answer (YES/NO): NO